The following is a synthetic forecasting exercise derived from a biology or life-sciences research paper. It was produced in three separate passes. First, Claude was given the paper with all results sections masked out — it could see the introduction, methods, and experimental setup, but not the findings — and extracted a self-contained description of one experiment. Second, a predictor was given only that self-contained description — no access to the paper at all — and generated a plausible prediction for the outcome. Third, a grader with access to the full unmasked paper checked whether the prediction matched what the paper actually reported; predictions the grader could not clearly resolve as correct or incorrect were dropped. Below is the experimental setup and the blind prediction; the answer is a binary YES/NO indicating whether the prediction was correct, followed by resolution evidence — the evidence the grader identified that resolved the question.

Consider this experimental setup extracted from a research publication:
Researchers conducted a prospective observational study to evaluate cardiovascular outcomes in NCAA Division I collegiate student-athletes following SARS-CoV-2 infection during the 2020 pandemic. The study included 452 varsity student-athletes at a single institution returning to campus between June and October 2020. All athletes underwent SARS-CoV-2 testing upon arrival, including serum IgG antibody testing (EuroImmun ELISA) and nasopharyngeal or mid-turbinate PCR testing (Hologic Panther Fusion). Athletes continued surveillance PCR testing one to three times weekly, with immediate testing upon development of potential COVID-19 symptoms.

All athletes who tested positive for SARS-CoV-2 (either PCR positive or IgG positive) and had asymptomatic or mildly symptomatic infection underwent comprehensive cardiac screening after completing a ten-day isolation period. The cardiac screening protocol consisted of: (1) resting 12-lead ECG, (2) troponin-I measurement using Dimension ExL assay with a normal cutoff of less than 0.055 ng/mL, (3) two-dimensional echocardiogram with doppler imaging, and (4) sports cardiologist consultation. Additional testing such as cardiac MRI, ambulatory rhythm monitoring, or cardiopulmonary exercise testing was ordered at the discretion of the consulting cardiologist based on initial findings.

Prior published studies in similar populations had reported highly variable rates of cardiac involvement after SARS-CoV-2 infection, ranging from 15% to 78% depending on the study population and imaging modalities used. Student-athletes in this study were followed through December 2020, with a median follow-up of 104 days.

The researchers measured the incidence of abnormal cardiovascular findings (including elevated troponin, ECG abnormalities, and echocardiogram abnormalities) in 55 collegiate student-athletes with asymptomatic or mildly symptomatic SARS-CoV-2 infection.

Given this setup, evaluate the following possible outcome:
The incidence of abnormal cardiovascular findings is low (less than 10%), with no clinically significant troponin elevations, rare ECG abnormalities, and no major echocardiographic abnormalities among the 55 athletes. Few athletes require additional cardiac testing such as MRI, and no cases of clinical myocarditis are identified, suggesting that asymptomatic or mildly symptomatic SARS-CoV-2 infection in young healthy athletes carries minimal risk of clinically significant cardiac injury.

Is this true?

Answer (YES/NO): NO